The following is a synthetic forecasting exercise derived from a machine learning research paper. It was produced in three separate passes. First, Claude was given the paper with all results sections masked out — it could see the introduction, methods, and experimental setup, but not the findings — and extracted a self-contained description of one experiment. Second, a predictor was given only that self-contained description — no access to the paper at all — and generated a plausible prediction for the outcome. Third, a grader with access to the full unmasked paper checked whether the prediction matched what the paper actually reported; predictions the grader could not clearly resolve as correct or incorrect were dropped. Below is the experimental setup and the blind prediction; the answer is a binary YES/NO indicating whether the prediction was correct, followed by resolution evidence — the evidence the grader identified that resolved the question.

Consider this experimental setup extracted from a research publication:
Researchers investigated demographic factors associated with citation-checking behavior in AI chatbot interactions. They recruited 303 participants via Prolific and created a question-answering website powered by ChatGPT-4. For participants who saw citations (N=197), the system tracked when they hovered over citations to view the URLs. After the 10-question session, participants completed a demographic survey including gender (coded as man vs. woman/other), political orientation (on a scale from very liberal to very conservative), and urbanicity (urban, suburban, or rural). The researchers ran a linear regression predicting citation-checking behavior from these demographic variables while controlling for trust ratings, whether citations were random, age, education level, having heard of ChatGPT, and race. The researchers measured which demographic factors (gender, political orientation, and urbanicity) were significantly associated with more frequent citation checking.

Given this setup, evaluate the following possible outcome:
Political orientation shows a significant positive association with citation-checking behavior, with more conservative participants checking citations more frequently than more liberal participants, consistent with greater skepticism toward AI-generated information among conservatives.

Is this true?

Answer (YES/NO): NO